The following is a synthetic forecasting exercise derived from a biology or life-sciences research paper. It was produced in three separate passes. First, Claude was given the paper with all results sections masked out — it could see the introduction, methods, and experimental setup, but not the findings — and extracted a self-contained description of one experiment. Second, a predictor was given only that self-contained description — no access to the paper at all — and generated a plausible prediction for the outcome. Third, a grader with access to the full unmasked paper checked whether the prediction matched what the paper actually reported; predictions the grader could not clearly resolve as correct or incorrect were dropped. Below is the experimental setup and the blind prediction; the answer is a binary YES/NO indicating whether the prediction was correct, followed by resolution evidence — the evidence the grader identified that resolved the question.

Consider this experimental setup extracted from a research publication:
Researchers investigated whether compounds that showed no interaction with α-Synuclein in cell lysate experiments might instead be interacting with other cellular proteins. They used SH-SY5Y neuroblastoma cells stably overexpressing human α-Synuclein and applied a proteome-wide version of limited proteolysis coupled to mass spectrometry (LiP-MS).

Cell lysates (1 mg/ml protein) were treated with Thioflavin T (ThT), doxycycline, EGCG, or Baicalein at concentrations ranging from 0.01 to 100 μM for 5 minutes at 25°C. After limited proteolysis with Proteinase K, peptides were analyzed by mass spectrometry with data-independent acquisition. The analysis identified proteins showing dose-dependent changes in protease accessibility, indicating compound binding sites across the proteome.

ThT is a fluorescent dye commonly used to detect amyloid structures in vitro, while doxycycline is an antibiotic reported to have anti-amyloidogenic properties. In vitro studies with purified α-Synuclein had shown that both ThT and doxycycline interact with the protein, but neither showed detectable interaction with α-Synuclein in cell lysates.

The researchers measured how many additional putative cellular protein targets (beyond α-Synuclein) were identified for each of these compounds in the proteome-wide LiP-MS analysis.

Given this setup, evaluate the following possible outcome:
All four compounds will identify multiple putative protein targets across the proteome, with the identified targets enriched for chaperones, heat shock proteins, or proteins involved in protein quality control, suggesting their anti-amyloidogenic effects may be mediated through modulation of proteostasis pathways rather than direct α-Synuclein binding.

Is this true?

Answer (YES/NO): NO